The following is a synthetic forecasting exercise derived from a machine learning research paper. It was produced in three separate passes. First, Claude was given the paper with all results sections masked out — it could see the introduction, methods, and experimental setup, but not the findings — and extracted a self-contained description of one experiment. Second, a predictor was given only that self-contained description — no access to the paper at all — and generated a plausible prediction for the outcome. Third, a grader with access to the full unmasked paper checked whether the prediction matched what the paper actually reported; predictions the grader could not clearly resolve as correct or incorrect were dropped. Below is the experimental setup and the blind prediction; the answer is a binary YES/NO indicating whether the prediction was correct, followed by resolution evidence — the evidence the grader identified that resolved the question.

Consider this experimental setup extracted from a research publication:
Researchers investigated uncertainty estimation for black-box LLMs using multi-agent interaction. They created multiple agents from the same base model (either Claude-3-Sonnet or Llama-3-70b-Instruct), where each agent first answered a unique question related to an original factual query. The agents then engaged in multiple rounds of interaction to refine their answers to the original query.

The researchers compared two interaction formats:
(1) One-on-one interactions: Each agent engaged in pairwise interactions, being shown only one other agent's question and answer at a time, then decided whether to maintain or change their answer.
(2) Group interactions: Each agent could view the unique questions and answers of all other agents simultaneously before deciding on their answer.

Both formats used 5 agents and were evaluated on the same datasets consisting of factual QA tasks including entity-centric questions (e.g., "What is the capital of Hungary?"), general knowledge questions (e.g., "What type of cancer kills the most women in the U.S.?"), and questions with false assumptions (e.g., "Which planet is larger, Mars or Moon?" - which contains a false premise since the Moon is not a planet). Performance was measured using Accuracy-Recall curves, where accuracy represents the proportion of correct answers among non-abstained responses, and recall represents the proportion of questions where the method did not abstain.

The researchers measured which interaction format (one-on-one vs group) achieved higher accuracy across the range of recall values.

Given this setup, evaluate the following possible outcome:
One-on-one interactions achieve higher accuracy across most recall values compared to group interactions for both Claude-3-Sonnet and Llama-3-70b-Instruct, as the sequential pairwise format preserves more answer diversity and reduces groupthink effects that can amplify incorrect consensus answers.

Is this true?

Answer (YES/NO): YES